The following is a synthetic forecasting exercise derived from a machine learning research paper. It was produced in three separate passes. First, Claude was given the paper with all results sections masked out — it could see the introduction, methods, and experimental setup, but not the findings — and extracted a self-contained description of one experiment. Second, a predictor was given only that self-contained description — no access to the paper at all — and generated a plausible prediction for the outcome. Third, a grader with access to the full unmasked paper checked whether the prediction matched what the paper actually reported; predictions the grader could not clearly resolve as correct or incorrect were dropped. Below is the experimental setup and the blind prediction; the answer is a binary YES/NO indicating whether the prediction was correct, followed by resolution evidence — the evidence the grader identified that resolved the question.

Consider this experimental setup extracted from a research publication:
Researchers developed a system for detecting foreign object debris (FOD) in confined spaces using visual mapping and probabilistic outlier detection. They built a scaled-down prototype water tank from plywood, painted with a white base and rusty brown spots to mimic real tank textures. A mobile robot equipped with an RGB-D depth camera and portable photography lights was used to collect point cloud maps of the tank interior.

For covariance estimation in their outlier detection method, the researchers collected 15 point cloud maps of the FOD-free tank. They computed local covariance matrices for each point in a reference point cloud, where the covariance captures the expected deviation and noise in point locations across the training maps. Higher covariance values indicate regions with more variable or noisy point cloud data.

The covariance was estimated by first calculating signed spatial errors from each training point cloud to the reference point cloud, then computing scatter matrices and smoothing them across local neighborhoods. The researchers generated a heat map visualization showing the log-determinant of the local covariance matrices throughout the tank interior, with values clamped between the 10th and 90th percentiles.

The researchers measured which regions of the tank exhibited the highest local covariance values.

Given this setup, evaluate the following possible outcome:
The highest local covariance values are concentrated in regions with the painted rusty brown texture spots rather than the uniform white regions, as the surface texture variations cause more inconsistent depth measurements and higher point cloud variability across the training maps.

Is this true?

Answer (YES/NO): NO